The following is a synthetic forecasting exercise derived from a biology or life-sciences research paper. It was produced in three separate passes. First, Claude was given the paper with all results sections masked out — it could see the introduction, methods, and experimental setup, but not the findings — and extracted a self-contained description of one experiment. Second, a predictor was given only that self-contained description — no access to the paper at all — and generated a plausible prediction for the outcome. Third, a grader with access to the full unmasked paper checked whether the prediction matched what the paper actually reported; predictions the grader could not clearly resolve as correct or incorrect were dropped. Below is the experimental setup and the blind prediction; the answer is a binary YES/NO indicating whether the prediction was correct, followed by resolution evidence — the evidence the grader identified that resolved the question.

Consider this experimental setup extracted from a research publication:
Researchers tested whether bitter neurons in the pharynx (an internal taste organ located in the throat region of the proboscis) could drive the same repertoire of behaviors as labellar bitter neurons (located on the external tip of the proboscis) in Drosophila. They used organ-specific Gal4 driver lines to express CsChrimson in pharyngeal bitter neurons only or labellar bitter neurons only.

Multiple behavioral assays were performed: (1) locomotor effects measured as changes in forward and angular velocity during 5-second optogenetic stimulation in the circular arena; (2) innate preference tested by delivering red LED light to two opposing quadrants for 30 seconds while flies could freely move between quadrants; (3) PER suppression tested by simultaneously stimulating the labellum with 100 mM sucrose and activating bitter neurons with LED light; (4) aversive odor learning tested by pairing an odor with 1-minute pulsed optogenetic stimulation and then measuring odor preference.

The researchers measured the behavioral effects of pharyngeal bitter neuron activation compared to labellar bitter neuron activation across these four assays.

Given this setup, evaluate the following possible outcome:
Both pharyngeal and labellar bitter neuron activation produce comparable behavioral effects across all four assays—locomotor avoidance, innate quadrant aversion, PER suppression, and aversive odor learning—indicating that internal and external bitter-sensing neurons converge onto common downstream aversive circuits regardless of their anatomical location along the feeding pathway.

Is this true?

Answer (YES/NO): NO